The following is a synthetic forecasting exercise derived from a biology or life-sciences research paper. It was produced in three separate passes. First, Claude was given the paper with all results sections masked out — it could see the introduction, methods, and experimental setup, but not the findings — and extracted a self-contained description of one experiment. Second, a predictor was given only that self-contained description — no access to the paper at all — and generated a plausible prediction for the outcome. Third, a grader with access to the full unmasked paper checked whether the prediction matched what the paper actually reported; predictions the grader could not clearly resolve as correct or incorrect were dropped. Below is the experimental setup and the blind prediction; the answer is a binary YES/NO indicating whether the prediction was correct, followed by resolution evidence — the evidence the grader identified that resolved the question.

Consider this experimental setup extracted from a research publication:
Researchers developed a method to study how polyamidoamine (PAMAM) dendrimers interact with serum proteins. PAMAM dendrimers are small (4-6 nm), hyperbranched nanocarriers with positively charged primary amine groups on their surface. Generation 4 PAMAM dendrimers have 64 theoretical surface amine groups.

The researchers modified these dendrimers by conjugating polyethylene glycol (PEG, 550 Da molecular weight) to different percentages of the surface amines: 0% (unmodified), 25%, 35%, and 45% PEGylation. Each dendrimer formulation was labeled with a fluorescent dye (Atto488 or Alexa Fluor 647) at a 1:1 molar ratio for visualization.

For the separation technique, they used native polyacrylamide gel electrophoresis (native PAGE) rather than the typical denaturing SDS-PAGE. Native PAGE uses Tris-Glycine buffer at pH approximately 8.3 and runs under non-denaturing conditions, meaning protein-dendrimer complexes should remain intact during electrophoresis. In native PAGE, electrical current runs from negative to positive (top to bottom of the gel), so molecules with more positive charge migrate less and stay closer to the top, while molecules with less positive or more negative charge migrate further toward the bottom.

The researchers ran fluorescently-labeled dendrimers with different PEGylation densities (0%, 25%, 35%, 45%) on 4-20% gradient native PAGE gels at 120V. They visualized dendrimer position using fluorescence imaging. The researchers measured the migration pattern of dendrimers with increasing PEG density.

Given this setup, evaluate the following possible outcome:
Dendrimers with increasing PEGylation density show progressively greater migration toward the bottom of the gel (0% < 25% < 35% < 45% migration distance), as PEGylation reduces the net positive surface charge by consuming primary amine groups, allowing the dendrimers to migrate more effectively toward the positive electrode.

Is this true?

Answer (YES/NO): NO